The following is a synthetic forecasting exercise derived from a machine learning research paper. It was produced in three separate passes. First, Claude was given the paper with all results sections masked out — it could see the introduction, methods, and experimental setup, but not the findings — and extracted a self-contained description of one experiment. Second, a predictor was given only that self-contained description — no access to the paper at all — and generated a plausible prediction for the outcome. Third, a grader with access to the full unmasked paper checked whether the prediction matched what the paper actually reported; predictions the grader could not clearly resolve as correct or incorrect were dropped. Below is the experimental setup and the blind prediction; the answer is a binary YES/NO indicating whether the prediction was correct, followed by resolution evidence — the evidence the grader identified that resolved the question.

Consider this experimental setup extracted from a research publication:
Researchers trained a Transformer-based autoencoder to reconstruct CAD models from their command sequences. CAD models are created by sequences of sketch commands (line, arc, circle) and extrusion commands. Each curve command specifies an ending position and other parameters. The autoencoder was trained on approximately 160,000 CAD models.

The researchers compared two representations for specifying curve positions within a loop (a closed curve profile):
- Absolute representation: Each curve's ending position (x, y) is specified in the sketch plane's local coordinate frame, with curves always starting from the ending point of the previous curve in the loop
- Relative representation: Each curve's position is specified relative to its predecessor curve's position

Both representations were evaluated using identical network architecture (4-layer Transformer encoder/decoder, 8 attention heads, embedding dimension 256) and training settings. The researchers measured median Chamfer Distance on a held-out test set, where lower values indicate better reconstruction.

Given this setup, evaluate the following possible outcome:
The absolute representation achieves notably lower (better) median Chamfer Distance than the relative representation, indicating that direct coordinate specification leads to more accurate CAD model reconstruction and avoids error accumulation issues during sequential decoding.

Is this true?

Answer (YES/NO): YES